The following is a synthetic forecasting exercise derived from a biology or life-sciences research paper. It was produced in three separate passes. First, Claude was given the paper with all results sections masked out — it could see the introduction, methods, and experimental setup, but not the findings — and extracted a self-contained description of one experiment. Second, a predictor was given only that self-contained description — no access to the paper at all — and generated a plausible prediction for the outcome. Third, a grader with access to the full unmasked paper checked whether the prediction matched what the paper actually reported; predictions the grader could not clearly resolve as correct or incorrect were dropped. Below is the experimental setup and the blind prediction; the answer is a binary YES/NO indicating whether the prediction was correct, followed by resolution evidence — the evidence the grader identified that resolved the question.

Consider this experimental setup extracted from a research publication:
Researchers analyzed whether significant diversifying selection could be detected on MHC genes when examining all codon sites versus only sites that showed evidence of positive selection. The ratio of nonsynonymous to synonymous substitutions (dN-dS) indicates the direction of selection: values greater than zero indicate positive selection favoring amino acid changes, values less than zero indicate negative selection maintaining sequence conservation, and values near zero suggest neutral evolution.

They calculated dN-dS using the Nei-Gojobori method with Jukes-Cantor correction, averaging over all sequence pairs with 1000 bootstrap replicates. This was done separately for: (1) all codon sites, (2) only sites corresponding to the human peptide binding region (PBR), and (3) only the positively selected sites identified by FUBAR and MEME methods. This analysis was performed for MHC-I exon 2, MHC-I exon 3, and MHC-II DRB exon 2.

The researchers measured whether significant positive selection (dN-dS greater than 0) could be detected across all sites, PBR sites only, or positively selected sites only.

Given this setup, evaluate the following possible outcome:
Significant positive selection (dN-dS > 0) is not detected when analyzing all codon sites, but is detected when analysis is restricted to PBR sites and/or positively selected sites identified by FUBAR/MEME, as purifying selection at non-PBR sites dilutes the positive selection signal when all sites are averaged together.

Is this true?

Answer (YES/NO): NO